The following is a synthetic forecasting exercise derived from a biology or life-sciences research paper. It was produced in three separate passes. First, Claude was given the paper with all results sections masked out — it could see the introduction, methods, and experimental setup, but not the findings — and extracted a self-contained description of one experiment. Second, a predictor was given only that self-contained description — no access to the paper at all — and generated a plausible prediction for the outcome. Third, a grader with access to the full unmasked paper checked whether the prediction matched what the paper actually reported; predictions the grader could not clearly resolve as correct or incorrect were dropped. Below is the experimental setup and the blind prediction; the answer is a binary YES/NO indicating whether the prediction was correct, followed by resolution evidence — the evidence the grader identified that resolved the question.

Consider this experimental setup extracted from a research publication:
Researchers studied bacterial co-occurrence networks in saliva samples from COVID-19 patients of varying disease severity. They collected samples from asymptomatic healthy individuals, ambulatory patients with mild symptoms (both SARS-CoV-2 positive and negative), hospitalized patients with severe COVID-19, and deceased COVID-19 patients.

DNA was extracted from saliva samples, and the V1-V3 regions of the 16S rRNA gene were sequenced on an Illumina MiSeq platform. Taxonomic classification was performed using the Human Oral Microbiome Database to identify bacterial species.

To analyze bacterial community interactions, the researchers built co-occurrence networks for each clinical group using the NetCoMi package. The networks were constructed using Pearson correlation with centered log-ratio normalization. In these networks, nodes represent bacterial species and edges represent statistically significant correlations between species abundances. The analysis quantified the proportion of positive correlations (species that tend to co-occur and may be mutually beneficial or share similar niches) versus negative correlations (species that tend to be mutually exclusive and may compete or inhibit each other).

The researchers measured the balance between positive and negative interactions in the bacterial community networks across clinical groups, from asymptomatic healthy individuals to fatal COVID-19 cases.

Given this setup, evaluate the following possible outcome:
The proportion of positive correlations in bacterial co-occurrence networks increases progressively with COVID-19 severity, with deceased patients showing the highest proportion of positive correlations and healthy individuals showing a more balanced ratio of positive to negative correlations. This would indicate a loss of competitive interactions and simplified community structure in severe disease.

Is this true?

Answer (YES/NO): YES